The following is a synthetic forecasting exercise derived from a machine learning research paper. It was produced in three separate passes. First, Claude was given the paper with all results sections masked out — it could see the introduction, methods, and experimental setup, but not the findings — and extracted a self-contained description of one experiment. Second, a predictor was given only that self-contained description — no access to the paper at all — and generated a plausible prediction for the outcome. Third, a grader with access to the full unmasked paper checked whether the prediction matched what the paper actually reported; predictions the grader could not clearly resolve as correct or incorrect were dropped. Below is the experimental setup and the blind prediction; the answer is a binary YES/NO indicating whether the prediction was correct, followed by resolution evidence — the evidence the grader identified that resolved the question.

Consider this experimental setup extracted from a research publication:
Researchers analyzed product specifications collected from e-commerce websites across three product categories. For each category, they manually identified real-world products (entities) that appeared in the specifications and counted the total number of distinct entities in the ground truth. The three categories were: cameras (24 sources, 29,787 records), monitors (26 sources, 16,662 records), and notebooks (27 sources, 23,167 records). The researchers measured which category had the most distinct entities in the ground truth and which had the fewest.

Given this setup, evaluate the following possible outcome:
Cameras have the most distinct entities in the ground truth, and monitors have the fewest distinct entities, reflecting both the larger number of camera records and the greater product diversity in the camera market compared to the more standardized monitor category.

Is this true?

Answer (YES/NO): NO